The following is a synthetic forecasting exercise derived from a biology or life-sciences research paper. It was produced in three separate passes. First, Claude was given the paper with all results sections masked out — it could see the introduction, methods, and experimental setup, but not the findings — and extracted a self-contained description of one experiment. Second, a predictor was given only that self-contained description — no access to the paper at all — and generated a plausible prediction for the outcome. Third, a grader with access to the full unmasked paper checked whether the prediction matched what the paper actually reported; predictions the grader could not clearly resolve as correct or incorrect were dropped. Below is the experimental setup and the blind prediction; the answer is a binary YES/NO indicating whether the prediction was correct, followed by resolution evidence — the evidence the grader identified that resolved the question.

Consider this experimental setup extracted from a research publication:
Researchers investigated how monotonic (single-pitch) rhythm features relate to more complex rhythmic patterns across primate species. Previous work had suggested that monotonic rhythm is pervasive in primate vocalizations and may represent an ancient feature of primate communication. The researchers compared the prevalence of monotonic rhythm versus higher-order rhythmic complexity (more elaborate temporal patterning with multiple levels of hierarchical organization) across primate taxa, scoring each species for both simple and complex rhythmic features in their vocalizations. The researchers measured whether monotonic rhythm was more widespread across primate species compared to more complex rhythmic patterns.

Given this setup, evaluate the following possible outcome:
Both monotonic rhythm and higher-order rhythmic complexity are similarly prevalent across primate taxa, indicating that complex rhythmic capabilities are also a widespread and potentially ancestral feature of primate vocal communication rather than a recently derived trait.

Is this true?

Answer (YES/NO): NO